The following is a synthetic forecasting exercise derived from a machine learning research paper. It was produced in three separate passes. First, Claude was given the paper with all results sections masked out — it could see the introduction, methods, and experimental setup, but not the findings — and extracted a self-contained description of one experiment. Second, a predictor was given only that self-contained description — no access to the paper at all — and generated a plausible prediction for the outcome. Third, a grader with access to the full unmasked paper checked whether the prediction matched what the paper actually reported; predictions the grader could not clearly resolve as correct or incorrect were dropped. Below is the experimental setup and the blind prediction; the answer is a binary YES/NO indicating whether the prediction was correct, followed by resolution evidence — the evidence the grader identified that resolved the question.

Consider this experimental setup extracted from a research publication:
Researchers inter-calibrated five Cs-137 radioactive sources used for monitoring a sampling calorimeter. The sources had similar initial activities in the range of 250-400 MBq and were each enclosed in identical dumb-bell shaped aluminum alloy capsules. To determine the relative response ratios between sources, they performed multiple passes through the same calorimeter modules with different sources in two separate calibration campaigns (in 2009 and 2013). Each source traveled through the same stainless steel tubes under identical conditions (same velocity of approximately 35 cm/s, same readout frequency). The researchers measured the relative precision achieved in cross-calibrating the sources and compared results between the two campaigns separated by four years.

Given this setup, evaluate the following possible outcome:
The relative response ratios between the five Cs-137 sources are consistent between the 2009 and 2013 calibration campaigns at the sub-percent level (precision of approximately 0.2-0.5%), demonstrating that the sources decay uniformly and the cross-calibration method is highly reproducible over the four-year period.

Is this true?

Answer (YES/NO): NO